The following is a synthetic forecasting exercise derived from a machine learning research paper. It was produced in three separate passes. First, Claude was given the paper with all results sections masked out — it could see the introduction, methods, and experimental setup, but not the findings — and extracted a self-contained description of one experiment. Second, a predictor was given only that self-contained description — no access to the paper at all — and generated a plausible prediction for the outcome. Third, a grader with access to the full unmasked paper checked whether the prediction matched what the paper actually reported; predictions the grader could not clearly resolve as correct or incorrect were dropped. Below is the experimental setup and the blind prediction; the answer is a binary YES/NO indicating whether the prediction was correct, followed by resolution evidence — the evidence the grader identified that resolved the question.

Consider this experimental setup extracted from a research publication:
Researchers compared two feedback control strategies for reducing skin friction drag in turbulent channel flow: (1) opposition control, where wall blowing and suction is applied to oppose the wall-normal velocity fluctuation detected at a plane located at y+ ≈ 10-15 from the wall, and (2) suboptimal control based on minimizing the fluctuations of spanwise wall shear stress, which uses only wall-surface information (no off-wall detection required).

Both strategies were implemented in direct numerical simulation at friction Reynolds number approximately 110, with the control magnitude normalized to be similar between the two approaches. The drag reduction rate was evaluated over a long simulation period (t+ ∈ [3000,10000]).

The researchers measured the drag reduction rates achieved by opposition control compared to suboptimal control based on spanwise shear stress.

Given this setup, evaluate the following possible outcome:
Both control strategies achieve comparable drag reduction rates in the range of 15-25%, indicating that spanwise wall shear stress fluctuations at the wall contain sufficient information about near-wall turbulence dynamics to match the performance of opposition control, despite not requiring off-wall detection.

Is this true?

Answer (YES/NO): YES